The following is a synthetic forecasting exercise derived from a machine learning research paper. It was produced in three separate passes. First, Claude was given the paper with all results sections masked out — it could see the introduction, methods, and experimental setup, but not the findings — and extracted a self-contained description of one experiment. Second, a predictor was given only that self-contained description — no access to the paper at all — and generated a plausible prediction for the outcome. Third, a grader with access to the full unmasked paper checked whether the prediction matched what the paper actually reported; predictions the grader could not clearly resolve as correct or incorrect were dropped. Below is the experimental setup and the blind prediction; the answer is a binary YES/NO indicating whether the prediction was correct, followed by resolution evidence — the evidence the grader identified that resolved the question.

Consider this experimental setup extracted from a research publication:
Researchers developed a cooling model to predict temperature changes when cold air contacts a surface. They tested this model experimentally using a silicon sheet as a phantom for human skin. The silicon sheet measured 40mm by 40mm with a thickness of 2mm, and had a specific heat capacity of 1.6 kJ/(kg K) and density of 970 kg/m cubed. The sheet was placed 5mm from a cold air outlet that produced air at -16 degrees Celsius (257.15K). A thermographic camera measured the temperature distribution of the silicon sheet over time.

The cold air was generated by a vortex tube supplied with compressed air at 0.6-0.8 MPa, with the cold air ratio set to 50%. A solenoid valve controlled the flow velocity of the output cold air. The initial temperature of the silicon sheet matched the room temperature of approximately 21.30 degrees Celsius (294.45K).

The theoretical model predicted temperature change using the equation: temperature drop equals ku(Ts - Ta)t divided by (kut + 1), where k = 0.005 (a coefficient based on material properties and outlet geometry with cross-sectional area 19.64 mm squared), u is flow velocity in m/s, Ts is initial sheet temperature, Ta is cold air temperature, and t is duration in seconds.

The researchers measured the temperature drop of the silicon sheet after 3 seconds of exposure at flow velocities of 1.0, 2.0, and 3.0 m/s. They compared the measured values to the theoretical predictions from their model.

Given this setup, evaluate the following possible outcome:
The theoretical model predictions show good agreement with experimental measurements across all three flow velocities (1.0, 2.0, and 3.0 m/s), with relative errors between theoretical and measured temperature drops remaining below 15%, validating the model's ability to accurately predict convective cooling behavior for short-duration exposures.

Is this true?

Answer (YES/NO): NO